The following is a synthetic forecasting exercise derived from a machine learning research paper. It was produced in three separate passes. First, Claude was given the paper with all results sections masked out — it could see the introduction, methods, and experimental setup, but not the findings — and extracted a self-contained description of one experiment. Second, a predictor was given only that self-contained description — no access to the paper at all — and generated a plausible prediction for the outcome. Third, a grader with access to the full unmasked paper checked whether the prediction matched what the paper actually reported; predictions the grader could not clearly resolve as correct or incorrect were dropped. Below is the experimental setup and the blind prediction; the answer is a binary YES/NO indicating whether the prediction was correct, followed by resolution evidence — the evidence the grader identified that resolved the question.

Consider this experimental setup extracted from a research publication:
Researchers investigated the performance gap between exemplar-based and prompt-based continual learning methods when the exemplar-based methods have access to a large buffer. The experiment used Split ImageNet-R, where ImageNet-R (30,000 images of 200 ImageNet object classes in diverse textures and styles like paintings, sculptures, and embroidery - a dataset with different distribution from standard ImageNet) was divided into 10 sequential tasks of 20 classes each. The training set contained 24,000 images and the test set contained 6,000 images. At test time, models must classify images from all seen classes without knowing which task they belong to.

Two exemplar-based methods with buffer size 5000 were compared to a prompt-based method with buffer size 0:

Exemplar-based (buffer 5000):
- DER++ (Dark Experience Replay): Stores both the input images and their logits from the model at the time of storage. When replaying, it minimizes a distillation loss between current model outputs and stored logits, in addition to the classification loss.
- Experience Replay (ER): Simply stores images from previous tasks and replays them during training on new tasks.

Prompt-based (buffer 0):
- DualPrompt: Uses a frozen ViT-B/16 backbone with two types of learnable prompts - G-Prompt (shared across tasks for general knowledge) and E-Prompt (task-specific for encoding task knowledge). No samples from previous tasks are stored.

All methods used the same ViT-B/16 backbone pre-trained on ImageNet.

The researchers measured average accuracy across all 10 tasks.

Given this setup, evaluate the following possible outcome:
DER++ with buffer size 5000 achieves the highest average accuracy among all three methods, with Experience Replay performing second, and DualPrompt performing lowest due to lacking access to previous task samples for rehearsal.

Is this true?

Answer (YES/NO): NO